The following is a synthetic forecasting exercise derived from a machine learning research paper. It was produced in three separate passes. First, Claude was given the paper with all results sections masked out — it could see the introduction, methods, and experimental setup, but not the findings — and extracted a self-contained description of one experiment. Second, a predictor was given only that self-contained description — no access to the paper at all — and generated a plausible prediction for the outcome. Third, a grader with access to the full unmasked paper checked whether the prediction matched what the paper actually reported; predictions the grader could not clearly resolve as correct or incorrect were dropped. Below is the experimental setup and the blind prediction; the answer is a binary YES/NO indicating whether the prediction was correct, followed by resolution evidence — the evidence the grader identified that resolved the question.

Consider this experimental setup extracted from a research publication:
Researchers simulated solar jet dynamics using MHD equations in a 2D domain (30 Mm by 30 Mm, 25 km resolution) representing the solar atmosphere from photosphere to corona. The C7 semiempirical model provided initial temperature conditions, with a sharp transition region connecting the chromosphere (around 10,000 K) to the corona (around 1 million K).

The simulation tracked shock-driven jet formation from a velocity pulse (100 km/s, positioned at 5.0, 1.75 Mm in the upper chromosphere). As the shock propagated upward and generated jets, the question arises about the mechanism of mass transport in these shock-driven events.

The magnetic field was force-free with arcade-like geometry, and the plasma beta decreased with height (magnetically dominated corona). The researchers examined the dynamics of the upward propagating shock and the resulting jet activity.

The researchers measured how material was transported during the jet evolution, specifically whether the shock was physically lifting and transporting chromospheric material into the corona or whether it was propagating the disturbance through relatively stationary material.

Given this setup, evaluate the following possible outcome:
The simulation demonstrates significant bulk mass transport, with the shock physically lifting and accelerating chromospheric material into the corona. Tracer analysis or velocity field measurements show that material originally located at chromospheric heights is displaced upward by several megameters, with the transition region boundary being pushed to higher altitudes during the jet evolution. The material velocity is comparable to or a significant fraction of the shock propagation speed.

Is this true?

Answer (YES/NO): NO